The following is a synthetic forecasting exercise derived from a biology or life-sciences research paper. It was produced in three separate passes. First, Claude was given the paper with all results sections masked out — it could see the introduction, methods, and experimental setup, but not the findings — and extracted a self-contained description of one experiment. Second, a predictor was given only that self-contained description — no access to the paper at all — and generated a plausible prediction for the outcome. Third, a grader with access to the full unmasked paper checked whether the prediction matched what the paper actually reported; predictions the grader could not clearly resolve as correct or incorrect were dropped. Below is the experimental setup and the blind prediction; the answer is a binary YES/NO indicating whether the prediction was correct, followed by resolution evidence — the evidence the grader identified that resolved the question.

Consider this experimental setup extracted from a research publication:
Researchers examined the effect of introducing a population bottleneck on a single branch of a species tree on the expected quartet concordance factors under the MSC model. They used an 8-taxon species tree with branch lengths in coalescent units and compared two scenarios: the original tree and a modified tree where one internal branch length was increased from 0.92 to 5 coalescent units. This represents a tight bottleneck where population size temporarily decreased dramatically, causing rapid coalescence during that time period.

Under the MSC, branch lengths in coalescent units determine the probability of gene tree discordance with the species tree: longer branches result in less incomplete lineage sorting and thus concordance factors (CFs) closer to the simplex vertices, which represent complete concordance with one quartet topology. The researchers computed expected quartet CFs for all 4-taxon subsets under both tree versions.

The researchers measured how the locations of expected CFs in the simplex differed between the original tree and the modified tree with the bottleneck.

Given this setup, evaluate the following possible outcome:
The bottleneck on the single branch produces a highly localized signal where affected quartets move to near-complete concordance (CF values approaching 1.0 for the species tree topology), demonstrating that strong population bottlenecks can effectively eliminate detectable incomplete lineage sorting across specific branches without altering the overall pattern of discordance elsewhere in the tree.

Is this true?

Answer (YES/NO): YES